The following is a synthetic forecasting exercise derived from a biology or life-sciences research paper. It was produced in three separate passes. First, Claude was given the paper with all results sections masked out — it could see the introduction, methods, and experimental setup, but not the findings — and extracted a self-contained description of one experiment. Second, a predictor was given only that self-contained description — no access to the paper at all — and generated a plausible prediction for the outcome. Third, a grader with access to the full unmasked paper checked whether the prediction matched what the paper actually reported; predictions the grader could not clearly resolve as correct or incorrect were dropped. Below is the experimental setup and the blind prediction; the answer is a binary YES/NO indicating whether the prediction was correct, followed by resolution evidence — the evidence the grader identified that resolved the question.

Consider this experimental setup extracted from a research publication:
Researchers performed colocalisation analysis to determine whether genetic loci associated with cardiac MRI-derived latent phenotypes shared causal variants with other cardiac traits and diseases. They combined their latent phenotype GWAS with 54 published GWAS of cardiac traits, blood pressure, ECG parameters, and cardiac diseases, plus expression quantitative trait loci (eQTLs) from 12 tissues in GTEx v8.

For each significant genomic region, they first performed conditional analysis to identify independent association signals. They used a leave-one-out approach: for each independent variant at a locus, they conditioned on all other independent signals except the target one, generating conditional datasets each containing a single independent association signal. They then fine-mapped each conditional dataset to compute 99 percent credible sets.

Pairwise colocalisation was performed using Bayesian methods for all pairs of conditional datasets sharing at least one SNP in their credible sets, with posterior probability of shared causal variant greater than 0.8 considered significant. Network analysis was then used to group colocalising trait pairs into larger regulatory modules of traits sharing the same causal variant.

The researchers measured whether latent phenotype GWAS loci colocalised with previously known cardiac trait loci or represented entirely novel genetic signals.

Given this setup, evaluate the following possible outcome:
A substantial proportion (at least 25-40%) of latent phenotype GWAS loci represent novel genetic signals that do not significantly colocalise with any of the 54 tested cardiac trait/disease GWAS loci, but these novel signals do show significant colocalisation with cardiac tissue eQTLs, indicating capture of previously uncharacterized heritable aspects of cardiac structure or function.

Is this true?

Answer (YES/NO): NO